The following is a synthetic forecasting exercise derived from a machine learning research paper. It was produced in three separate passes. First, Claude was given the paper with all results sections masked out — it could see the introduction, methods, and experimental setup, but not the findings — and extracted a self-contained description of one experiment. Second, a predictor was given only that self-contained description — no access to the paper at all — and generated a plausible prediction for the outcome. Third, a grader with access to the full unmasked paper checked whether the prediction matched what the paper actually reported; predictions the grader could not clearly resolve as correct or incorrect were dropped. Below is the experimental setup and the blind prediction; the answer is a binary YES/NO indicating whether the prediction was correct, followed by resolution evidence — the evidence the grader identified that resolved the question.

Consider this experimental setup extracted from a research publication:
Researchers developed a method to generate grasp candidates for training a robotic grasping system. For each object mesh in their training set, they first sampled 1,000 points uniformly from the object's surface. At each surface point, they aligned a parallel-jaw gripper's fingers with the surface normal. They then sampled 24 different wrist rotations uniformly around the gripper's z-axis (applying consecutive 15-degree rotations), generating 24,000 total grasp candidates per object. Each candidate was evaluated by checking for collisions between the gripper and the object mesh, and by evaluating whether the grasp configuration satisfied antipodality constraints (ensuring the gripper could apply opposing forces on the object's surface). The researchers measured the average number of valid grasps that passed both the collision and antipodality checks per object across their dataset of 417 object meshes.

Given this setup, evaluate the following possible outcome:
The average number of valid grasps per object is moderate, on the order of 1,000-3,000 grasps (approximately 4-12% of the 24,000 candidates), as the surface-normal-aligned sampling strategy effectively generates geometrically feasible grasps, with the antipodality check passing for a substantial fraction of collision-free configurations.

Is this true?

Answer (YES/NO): NO